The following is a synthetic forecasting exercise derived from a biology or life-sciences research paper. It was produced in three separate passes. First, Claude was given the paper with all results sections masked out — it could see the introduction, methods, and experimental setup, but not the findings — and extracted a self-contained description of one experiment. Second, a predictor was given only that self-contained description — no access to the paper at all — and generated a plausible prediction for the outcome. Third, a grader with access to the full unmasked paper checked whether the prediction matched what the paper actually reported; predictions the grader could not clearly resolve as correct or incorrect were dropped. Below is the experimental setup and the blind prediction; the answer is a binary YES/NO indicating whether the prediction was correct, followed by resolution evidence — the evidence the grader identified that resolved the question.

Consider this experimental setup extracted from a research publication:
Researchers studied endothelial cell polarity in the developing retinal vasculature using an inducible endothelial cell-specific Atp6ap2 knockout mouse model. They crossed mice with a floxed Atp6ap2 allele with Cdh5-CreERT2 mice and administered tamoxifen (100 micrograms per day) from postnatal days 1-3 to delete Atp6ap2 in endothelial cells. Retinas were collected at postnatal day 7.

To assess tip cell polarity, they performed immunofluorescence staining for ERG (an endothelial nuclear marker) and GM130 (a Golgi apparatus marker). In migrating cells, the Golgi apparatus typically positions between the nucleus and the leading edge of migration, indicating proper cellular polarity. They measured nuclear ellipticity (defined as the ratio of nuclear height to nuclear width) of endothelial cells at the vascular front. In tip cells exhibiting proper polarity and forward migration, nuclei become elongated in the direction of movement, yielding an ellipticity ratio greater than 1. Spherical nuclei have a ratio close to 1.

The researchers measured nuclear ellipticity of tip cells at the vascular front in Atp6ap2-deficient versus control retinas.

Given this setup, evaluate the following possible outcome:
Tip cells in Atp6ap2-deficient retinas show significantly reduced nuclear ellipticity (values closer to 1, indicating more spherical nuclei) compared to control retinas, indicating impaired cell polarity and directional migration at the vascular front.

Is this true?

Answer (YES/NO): YES